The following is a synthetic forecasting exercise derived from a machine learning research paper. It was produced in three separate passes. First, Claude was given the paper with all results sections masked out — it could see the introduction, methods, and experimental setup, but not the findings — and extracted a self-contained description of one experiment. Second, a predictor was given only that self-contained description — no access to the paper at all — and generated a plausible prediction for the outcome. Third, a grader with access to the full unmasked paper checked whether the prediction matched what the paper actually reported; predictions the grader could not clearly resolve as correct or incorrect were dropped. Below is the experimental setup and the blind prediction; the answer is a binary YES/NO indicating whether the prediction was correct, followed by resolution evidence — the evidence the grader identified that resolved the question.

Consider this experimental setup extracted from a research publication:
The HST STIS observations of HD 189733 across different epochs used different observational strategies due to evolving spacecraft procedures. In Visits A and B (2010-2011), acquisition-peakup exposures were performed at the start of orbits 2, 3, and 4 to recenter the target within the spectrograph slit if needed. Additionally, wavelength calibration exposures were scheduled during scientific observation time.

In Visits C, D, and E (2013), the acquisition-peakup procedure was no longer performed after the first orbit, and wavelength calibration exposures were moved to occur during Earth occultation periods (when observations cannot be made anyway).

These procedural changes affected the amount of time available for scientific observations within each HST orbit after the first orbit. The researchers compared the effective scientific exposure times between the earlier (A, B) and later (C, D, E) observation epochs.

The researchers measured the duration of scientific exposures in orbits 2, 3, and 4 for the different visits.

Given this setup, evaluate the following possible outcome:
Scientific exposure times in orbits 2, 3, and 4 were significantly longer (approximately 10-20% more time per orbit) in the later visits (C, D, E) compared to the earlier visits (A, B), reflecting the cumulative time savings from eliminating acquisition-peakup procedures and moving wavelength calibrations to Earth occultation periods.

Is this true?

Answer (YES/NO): NO